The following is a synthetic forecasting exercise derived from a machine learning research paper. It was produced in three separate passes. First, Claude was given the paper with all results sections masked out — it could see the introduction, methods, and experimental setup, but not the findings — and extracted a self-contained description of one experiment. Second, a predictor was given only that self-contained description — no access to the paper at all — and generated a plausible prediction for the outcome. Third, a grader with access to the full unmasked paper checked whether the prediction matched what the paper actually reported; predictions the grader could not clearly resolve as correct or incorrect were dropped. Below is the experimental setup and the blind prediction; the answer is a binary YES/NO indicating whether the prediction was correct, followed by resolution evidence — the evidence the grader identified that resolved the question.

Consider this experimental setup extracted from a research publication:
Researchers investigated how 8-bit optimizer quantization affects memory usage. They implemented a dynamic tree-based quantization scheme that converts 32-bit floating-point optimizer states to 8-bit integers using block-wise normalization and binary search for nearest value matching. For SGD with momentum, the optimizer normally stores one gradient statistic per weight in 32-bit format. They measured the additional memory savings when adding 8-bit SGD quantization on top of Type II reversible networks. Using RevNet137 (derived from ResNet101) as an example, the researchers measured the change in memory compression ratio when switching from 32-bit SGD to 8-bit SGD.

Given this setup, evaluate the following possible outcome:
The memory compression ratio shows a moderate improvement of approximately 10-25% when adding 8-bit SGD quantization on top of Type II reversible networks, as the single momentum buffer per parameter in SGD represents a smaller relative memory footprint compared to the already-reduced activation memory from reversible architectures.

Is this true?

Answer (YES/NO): NO